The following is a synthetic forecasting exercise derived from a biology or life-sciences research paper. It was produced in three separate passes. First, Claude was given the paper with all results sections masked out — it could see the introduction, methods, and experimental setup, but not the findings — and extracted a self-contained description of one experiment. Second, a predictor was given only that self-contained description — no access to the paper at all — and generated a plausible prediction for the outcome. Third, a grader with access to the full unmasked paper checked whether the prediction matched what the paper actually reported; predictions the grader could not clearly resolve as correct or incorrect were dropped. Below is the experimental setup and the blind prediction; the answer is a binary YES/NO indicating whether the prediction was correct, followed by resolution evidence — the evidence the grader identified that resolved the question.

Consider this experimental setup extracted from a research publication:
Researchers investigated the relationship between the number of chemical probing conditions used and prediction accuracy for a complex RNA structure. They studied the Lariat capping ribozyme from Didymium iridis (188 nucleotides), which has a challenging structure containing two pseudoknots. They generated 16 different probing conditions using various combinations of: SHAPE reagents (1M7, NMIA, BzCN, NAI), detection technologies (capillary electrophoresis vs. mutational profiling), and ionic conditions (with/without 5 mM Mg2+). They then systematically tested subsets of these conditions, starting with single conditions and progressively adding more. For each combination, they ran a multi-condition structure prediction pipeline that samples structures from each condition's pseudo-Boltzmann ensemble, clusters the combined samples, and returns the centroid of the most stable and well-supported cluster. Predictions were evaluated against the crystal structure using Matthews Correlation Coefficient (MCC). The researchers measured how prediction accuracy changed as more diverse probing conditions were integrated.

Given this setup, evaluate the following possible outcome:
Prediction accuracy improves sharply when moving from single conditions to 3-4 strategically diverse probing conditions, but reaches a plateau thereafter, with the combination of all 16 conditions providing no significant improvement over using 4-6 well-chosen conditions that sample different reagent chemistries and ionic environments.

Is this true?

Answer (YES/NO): NO